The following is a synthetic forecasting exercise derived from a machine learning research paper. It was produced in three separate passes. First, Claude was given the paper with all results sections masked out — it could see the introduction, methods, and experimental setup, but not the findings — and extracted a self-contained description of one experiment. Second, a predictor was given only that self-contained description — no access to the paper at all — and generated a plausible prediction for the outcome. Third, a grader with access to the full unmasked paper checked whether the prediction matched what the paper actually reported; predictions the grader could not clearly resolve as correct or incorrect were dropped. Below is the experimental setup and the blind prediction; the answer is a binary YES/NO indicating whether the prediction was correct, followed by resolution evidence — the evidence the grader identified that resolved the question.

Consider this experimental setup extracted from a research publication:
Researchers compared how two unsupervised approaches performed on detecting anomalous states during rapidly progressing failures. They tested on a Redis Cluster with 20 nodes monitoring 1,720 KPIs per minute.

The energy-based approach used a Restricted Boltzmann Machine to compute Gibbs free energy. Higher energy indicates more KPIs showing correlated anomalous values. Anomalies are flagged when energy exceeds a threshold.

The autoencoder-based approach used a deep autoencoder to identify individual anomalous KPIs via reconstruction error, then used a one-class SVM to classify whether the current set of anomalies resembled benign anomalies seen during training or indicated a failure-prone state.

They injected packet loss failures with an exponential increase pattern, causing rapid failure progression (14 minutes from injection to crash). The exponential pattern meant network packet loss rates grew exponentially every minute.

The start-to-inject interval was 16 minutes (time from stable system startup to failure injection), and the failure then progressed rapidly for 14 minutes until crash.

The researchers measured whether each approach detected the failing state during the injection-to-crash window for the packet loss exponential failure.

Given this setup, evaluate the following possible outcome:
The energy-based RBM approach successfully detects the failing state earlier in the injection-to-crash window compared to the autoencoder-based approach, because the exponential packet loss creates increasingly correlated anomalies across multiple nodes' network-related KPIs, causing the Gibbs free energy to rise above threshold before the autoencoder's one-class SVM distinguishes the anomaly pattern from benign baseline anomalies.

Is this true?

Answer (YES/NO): NO